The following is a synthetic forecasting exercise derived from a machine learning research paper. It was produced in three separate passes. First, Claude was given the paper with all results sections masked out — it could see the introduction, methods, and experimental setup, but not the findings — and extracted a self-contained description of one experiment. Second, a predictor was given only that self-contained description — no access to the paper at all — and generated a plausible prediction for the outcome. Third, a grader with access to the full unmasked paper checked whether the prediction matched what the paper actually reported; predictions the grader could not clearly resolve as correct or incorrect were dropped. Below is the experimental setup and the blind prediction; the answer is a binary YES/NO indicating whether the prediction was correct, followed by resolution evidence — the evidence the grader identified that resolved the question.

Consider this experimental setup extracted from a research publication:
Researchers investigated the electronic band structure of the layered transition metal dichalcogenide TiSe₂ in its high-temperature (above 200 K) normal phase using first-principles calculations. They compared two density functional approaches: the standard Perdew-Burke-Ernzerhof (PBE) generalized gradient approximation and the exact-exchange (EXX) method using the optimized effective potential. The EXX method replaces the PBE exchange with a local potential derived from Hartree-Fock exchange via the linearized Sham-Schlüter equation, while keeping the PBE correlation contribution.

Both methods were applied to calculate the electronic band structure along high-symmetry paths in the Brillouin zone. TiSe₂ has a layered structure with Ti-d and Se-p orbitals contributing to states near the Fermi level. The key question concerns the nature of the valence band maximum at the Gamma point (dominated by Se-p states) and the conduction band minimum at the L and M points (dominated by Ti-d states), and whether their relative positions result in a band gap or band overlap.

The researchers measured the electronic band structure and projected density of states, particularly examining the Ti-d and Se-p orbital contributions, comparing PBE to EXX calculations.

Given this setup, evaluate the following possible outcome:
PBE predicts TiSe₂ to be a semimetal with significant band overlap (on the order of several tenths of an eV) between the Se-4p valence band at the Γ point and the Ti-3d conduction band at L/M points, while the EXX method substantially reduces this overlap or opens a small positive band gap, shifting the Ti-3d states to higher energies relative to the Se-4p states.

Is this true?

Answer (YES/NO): NO